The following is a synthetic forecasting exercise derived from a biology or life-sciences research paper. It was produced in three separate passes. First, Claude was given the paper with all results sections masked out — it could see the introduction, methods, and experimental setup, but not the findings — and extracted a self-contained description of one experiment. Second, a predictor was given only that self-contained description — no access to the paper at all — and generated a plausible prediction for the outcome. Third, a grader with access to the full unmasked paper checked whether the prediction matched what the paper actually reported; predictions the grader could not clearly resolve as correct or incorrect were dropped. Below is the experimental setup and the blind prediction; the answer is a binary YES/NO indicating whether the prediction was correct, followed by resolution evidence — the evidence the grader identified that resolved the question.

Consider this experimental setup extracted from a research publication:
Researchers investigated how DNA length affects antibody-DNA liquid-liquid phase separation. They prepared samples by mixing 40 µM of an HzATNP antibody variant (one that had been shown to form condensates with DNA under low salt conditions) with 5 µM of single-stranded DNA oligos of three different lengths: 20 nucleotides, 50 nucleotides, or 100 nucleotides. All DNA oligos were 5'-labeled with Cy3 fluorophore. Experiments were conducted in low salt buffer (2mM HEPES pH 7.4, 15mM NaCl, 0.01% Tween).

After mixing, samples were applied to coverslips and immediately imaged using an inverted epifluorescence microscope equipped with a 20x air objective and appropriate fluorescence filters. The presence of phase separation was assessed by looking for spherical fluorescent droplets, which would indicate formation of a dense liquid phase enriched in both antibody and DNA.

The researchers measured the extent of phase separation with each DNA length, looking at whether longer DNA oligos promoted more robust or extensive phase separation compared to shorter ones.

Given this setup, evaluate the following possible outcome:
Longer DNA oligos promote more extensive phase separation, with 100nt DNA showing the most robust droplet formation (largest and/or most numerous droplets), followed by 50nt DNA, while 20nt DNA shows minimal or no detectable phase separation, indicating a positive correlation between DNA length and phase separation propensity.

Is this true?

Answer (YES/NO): NO